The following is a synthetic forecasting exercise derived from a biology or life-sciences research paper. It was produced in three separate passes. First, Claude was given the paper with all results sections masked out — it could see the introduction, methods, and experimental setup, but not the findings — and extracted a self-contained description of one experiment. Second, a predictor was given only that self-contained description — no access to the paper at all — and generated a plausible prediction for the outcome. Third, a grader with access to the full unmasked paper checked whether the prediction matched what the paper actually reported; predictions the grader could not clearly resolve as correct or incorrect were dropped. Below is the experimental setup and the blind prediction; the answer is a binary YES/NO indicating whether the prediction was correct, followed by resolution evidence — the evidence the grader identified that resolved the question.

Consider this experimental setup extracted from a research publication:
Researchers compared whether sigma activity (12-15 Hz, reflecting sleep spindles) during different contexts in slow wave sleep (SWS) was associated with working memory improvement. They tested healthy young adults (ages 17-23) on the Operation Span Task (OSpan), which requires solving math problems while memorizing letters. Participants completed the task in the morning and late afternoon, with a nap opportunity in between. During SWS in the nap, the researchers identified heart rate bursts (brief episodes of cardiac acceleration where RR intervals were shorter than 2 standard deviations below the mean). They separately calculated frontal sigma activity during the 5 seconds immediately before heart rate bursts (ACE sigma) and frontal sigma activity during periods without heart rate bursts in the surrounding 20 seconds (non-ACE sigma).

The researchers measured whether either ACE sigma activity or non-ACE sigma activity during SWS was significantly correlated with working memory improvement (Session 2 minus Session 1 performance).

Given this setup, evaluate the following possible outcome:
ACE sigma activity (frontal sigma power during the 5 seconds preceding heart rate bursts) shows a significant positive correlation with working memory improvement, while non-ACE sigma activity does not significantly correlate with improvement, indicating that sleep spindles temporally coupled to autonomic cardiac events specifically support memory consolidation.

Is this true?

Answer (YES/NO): NO